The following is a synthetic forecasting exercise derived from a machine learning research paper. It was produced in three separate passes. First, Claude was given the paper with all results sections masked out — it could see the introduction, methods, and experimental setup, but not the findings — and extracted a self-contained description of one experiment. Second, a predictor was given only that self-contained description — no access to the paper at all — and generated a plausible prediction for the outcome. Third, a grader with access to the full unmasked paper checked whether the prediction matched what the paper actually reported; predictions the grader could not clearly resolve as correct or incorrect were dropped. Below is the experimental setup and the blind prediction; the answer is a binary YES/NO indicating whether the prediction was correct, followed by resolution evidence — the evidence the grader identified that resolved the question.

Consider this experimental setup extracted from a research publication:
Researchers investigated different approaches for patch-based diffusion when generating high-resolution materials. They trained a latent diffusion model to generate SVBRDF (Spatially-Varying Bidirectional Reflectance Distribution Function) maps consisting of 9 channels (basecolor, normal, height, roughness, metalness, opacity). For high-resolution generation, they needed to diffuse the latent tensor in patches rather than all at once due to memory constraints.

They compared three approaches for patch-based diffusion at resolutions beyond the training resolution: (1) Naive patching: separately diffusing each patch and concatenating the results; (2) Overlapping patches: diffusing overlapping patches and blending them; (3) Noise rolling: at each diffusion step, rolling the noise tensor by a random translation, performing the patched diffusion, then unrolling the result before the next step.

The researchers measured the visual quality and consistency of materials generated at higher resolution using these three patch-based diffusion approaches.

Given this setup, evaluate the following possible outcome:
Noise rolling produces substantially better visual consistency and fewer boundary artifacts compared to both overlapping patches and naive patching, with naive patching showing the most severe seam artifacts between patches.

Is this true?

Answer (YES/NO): YES